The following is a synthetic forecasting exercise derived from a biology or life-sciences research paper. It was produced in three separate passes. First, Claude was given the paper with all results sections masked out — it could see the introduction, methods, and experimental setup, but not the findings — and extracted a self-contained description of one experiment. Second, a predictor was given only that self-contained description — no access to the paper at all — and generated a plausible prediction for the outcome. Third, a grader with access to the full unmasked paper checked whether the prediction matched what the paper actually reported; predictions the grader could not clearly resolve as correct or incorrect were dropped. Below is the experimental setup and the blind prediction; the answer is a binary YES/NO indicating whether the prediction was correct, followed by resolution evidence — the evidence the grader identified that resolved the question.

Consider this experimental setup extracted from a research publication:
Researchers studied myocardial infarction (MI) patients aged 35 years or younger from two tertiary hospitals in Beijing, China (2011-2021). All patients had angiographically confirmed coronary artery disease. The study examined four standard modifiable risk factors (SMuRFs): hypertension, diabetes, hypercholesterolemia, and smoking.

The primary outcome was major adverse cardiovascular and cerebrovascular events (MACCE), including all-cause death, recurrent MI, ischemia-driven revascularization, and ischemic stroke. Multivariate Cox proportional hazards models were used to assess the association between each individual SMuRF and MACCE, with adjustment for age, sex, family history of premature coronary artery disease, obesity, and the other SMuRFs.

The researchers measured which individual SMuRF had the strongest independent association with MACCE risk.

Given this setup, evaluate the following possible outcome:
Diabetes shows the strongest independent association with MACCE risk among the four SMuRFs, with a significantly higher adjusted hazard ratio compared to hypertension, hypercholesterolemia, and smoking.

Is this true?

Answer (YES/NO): YES